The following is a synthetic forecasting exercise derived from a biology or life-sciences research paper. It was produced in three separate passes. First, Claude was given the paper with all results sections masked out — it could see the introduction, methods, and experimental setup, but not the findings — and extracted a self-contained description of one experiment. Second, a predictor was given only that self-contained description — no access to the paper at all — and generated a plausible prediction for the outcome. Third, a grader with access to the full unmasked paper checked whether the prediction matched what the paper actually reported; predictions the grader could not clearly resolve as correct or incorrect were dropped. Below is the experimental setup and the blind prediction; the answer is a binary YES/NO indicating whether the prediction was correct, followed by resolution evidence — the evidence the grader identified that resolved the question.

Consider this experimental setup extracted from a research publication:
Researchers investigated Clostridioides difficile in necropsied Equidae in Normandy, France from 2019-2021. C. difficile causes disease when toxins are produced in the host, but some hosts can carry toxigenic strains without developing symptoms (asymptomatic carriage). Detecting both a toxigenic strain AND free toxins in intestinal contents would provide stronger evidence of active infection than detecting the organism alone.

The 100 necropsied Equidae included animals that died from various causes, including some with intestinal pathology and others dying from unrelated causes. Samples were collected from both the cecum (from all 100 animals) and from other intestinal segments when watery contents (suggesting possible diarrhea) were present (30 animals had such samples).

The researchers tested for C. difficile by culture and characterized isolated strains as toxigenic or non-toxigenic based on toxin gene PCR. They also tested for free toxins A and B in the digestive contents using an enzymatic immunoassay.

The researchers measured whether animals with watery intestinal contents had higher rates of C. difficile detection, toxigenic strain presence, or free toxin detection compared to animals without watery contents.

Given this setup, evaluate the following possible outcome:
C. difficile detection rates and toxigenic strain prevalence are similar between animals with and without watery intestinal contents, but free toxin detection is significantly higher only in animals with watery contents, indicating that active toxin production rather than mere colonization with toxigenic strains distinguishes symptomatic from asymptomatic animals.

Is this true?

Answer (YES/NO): NO